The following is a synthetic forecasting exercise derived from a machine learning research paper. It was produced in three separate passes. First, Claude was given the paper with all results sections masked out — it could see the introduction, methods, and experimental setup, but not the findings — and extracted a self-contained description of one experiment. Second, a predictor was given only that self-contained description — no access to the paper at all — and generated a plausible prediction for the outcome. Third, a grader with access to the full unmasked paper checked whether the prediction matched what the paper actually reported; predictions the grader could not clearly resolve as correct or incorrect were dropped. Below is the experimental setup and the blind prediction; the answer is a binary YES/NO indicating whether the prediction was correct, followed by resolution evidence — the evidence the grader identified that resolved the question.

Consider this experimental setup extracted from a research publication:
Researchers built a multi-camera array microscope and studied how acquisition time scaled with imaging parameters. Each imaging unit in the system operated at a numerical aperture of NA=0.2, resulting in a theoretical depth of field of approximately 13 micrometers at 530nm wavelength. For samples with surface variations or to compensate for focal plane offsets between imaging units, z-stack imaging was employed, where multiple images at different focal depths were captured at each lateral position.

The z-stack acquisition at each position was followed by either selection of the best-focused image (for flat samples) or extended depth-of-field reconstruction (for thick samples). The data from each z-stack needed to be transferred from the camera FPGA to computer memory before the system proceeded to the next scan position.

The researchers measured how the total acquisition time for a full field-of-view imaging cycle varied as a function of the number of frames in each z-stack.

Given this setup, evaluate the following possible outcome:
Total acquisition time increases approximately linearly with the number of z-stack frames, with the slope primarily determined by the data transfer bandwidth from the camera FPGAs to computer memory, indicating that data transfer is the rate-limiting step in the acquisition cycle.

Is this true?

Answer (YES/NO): YES